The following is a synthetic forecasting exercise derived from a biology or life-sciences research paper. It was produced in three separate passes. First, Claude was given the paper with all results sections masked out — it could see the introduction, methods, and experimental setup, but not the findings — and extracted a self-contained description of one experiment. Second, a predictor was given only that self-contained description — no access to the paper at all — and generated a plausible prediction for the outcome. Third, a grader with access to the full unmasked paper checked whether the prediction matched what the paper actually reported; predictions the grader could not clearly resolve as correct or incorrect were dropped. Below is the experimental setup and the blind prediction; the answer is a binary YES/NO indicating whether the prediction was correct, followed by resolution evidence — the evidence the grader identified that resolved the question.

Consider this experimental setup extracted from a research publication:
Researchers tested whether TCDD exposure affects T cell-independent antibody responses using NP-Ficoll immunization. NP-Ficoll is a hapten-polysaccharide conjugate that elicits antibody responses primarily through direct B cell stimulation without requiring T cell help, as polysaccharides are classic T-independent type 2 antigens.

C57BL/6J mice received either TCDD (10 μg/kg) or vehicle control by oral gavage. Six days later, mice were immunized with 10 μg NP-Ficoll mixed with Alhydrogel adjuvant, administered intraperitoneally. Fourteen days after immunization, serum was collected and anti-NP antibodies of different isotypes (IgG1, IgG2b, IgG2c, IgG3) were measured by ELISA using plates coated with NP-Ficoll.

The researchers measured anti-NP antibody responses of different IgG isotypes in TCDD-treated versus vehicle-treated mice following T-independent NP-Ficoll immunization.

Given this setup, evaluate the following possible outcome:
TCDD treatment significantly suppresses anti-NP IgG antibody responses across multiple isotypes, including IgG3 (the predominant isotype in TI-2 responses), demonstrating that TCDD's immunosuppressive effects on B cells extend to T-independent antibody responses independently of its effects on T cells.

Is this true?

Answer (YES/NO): YES